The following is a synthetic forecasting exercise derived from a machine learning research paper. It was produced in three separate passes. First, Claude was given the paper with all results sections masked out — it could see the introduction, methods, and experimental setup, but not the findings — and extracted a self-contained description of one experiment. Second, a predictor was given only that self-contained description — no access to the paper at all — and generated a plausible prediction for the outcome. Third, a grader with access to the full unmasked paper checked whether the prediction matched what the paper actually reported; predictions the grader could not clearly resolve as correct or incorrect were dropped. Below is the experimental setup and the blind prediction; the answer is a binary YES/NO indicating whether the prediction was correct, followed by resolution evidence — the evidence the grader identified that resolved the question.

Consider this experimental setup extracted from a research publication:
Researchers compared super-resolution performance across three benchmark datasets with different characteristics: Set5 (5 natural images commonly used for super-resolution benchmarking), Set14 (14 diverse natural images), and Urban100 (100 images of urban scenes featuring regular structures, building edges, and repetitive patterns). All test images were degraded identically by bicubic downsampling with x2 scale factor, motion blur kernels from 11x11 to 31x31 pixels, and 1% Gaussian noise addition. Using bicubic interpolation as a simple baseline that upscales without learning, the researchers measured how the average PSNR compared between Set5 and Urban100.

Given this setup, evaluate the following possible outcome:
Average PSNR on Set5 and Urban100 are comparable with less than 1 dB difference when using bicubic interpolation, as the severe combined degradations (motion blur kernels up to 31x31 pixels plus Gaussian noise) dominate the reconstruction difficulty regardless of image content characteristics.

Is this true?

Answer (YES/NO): NO